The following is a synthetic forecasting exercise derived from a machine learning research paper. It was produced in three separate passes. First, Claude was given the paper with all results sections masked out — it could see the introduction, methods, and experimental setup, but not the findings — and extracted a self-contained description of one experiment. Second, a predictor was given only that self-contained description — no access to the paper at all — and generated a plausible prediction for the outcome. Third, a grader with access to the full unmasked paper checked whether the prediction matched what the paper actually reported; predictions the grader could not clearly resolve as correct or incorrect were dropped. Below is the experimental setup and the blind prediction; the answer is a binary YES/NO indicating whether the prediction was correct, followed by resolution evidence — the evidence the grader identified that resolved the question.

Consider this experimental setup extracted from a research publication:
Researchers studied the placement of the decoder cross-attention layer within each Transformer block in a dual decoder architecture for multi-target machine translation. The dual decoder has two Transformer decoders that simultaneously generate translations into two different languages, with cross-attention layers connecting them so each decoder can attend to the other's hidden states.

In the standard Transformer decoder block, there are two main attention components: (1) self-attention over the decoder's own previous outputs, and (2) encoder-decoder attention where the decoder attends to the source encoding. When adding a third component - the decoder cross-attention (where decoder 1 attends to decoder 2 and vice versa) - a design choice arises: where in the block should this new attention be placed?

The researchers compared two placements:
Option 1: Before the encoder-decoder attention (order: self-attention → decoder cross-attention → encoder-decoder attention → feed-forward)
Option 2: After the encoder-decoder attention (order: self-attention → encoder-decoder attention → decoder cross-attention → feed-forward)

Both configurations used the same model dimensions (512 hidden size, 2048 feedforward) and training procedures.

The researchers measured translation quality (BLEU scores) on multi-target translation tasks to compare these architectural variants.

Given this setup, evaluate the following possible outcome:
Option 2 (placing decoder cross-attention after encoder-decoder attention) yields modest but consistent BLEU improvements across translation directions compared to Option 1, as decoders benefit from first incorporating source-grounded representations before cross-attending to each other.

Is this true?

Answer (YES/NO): NO